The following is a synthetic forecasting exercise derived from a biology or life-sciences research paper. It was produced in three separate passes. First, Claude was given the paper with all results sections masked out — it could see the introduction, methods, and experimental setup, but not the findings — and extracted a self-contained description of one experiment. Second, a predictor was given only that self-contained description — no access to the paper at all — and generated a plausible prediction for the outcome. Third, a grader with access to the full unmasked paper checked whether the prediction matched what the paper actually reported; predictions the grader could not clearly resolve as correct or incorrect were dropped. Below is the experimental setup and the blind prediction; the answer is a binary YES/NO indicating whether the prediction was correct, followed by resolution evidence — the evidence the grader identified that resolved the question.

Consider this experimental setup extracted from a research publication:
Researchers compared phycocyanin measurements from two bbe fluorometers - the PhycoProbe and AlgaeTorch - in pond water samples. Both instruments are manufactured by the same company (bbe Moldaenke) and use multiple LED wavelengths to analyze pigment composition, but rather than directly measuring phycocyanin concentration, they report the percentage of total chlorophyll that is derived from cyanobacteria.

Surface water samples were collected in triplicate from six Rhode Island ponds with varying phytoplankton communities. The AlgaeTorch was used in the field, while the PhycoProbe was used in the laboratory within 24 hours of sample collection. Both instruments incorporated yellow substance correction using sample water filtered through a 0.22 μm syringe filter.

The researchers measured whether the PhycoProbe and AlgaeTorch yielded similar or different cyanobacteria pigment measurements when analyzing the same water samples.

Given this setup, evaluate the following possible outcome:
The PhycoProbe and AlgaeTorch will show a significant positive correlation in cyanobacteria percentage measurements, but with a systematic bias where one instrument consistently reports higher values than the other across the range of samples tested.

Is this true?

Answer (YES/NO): NO